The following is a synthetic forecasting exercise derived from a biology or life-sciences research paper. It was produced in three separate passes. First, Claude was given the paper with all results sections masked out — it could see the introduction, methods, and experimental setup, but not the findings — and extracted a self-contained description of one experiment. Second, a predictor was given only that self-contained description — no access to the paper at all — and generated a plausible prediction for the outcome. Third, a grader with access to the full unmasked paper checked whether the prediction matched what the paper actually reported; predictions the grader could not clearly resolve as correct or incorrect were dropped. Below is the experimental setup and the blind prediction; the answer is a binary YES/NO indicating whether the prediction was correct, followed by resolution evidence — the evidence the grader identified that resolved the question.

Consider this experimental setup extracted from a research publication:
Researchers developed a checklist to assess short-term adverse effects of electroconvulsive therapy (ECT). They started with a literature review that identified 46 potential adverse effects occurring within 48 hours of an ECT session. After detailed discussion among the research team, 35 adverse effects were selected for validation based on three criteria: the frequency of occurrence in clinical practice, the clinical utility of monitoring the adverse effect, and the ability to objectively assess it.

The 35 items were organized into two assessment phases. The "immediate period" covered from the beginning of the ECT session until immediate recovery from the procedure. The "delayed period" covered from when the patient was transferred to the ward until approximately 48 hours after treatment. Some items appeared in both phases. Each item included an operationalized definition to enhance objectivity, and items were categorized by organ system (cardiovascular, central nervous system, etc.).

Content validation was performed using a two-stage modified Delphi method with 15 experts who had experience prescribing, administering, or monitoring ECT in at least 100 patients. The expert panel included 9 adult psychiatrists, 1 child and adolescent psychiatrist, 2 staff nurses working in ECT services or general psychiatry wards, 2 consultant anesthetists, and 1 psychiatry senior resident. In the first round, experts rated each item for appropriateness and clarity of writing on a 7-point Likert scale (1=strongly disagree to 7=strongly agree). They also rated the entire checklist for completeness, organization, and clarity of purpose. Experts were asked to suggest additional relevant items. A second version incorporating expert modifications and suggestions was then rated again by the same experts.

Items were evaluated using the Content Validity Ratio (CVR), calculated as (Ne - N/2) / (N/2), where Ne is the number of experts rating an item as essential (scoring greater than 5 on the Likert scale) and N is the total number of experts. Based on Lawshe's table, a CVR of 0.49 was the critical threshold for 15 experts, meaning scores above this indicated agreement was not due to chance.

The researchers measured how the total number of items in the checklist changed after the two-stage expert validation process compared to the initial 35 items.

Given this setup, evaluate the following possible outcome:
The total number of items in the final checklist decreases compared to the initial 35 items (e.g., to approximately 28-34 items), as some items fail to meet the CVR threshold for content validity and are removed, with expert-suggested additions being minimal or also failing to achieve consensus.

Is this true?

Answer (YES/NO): NO